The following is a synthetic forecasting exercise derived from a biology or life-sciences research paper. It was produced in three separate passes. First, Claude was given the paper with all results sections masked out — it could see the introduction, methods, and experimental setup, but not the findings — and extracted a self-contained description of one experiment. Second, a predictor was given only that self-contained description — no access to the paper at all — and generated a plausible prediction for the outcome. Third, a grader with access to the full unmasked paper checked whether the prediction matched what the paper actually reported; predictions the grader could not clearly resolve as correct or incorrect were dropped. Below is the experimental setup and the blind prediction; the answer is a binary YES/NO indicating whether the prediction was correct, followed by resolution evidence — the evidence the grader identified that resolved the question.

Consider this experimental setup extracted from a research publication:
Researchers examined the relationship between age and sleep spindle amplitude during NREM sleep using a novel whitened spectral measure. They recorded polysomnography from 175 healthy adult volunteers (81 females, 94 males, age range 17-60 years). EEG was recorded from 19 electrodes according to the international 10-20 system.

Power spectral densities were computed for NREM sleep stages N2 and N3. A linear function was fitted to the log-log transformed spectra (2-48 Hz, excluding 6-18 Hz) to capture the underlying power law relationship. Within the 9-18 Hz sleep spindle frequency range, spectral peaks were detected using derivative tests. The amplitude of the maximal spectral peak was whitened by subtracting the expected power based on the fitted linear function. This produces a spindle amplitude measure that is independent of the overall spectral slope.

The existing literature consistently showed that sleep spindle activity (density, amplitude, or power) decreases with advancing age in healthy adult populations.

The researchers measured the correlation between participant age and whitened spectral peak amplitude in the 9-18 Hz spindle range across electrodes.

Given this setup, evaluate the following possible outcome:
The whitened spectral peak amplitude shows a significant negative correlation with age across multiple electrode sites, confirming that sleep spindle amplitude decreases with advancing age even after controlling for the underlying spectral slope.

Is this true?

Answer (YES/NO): YES